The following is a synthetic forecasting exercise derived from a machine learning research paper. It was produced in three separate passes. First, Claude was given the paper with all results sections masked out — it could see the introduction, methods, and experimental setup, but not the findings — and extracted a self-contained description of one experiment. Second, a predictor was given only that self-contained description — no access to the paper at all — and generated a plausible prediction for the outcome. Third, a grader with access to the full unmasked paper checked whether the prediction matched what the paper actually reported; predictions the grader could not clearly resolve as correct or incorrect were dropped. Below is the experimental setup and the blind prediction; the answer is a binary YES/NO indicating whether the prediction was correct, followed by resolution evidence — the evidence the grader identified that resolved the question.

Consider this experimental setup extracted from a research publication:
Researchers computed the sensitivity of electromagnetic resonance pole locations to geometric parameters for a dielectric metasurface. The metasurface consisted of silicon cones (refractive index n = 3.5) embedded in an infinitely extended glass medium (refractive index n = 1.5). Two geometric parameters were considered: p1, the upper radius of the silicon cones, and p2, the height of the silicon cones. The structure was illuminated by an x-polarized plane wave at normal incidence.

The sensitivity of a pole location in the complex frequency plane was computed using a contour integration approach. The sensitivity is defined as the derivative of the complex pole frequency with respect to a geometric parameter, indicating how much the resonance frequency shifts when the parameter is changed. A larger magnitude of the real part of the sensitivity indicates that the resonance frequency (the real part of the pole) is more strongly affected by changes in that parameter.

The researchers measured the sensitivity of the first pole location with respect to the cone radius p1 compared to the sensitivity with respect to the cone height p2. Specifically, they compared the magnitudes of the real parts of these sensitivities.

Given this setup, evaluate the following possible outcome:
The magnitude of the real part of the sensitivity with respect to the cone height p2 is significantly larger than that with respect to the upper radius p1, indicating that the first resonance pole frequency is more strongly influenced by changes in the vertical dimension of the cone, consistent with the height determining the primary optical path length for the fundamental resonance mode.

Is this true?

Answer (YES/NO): NO